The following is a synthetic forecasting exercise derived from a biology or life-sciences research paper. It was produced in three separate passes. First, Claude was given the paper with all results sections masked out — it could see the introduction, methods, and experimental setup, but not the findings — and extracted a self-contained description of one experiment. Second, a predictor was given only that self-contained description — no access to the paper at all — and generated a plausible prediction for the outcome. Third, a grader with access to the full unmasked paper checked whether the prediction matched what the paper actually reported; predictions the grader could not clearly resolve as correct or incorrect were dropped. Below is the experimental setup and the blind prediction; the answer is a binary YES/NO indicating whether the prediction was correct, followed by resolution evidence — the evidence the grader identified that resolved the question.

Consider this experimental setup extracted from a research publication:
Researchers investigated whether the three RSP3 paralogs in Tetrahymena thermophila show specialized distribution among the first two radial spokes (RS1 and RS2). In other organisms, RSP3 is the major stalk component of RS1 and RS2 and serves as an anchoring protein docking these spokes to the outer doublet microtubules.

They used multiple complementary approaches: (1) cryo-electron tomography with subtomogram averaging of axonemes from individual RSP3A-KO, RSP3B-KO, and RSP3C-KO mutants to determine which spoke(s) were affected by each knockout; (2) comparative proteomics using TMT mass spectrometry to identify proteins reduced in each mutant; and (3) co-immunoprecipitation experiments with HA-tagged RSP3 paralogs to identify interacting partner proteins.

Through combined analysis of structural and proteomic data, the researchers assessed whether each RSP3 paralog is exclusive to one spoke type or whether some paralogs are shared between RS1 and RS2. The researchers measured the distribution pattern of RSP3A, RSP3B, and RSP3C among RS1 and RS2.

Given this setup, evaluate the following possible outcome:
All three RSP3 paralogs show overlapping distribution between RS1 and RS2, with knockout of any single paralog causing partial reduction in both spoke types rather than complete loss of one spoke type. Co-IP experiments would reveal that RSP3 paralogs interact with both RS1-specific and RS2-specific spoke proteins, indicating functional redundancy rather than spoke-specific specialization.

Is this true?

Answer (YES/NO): NO